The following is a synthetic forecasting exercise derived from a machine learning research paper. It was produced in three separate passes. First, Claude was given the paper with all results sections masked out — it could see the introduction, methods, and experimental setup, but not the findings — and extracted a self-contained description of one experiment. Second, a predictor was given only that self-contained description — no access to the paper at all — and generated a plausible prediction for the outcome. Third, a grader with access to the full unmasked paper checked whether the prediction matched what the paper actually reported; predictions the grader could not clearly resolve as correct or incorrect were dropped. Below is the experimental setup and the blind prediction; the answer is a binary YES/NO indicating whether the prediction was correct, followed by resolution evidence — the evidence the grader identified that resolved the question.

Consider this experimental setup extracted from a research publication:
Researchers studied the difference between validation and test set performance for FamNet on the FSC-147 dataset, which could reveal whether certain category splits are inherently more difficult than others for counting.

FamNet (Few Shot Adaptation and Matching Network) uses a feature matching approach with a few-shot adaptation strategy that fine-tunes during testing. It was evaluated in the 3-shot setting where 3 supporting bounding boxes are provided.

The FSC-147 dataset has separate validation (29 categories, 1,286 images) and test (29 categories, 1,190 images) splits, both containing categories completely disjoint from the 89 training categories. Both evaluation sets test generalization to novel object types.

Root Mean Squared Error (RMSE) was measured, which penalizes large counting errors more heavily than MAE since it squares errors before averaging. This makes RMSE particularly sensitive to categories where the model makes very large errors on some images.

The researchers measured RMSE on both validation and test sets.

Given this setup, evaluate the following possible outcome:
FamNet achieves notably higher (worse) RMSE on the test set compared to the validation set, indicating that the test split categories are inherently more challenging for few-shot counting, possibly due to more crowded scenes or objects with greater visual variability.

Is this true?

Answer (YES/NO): YES